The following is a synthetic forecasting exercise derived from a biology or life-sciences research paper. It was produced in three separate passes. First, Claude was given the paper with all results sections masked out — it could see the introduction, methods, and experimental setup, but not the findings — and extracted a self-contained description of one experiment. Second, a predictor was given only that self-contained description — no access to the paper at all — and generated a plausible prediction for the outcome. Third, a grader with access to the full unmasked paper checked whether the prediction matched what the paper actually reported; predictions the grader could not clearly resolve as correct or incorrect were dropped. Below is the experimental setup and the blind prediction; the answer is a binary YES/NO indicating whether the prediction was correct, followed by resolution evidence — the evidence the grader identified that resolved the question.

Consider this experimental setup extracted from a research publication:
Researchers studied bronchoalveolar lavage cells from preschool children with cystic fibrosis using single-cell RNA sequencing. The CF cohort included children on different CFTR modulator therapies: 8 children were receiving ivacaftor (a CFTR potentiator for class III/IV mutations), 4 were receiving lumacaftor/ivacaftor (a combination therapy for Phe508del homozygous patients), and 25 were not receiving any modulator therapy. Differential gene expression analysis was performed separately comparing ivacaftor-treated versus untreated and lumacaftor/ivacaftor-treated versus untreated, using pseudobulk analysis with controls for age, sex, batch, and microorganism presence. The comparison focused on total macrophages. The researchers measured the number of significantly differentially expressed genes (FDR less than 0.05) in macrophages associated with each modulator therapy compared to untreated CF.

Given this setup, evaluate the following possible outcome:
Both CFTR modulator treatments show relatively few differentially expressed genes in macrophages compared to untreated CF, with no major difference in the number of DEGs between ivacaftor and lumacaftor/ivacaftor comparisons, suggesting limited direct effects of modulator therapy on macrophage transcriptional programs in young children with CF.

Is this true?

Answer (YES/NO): NO